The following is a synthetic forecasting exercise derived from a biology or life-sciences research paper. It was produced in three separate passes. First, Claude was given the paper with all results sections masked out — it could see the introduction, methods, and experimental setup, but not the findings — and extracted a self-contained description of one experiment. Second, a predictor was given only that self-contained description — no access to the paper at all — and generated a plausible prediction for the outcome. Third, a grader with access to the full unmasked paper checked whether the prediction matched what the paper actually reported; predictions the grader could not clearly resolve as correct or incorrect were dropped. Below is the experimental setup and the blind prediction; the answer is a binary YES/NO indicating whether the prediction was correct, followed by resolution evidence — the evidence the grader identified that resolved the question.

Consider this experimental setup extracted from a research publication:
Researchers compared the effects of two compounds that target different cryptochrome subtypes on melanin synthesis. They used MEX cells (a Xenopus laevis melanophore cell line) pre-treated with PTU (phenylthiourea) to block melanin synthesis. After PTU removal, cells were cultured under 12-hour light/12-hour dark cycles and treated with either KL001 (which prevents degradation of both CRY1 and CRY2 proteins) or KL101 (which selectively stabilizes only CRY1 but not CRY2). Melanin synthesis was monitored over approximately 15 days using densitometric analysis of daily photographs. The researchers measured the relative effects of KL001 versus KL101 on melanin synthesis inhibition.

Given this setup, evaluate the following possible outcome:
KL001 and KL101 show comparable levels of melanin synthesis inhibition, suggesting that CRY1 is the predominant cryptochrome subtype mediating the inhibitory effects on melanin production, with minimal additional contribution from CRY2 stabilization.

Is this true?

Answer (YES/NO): NO